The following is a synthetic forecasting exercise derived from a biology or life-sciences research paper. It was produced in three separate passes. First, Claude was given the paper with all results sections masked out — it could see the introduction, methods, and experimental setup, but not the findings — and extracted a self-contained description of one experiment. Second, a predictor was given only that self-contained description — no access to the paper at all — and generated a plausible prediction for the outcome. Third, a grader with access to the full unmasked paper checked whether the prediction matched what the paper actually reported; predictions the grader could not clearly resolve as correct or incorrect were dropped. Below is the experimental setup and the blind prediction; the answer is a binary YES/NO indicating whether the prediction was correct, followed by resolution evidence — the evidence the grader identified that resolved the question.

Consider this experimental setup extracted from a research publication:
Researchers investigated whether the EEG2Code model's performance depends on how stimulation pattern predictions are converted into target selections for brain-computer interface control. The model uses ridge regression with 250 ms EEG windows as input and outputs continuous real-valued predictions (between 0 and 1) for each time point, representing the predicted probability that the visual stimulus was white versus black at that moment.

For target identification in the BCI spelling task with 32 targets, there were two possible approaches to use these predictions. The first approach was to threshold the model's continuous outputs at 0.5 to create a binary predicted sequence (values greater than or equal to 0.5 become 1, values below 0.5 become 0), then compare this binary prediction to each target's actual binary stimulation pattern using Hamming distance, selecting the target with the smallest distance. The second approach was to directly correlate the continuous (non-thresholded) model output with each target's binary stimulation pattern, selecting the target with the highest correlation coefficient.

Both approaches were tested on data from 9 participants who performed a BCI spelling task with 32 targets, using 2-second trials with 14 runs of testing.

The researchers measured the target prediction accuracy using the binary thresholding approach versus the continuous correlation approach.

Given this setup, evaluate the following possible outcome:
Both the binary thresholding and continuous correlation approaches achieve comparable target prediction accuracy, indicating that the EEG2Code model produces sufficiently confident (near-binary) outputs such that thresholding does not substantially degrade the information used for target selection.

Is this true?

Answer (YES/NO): NO